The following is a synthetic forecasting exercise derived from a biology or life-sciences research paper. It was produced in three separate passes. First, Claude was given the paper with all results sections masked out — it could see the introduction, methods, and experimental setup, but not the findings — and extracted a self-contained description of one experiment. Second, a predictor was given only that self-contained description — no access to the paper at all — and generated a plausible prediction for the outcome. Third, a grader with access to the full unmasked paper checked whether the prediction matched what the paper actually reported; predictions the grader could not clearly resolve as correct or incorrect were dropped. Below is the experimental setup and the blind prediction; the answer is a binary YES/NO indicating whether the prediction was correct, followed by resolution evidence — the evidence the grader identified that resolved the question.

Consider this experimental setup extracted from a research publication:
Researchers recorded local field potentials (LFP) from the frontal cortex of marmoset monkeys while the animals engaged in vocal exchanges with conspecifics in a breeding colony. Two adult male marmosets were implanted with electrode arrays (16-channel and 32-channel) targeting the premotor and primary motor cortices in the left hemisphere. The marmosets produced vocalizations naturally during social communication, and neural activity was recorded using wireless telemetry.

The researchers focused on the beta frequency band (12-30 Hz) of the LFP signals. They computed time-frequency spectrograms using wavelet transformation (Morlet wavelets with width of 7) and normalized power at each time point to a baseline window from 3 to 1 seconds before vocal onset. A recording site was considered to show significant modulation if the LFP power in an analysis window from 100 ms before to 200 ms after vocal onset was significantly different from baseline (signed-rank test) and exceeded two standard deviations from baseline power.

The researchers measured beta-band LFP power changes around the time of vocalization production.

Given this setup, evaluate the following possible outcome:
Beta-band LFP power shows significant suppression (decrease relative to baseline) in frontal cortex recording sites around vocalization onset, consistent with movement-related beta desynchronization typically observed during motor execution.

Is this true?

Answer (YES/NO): YES